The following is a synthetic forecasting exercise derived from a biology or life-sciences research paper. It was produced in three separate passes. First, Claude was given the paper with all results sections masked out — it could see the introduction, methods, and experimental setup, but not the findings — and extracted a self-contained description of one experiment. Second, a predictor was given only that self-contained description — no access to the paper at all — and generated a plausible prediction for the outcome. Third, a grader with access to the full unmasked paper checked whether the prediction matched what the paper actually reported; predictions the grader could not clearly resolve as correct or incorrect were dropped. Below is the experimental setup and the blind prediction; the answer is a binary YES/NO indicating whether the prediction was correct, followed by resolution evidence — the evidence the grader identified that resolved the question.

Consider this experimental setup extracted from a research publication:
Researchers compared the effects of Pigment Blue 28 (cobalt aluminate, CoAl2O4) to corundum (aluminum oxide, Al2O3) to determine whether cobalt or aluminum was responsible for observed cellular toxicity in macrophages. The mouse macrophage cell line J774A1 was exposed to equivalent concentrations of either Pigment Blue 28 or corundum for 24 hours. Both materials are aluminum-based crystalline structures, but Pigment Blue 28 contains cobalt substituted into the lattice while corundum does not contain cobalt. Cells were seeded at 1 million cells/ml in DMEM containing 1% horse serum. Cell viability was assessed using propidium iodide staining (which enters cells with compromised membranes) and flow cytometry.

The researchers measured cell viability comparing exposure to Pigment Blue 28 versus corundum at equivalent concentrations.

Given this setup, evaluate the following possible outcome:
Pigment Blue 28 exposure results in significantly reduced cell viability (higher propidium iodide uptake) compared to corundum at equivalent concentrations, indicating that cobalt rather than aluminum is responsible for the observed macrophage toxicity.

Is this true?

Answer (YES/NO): NO